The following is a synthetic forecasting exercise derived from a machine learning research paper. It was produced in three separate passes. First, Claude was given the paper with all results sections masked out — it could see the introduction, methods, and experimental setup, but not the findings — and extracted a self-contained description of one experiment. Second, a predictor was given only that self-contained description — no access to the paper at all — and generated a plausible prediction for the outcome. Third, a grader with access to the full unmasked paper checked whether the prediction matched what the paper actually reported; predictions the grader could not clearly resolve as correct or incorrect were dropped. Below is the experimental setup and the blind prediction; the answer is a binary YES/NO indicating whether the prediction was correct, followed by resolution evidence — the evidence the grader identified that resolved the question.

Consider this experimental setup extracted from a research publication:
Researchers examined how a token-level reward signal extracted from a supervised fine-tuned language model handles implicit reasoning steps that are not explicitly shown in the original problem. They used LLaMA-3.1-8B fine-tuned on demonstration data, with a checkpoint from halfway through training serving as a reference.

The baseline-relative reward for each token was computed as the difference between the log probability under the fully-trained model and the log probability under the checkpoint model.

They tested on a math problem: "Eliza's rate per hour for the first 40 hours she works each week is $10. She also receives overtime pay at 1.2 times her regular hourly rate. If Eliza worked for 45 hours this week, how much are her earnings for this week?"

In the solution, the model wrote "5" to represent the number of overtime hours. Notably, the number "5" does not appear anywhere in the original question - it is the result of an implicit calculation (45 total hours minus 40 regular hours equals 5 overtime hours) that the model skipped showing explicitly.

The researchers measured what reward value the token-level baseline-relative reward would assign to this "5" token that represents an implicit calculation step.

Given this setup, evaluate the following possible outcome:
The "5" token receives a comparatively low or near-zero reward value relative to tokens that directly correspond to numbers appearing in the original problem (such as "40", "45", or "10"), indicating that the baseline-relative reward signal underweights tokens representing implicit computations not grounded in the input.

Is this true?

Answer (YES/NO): NO